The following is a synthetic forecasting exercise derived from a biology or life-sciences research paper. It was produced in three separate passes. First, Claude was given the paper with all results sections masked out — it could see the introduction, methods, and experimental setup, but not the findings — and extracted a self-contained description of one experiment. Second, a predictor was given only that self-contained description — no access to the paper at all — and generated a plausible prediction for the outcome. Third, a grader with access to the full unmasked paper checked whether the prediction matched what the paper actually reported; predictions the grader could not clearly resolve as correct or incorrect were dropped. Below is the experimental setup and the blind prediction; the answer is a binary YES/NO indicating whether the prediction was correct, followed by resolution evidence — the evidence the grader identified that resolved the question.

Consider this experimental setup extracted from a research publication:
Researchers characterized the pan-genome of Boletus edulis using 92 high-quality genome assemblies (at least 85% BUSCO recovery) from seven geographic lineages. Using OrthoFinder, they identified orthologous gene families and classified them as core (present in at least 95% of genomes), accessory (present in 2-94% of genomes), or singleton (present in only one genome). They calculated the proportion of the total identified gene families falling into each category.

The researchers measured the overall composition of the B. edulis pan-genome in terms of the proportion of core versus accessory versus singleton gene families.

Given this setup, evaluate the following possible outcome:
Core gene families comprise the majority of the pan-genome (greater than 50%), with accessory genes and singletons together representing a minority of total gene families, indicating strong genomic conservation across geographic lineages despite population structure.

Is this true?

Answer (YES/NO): NO